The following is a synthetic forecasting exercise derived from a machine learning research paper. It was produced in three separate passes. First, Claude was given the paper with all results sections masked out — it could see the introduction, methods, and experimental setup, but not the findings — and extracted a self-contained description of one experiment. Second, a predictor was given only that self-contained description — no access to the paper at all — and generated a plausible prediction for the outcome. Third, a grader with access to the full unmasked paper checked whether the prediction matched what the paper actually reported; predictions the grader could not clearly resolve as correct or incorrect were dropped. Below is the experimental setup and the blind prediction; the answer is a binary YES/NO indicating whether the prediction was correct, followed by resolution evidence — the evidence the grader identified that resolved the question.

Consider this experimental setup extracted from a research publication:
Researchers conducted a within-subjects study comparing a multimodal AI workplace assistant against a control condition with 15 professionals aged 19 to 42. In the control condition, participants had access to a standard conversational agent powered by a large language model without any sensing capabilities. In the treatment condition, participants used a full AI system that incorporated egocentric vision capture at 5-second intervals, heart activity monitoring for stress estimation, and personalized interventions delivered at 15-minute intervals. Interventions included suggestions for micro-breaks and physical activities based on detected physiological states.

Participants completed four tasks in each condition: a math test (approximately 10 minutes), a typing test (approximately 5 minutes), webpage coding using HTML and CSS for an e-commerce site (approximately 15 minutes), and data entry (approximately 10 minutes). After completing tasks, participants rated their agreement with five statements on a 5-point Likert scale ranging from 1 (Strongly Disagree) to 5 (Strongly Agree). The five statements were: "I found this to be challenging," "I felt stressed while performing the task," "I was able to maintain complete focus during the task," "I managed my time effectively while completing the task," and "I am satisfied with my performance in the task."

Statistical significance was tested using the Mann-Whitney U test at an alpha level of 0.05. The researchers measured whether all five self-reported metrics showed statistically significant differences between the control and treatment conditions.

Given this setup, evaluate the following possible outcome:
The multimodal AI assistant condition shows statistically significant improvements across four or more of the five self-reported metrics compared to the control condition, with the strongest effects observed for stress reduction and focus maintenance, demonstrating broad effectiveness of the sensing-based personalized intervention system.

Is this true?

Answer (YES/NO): NO